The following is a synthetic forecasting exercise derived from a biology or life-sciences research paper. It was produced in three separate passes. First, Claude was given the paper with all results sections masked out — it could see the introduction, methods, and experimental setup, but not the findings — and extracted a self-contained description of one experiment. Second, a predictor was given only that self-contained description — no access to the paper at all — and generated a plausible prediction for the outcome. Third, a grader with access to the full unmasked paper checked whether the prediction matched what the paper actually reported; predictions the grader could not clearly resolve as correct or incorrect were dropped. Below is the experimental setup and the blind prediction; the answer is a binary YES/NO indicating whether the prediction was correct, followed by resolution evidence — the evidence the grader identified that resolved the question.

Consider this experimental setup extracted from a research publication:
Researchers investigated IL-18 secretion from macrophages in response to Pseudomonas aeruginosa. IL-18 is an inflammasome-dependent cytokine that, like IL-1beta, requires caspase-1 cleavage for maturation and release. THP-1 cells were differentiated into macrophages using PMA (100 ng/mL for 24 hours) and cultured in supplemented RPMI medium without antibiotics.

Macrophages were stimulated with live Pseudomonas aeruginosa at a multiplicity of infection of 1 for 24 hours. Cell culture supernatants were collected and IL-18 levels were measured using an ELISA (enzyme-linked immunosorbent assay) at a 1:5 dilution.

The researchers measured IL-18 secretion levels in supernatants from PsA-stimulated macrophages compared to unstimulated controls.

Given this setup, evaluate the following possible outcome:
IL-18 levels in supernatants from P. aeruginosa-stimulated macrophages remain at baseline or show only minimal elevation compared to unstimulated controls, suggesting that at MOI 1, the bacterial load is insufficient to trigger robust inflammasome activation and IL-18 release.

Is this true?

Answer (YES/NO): NO